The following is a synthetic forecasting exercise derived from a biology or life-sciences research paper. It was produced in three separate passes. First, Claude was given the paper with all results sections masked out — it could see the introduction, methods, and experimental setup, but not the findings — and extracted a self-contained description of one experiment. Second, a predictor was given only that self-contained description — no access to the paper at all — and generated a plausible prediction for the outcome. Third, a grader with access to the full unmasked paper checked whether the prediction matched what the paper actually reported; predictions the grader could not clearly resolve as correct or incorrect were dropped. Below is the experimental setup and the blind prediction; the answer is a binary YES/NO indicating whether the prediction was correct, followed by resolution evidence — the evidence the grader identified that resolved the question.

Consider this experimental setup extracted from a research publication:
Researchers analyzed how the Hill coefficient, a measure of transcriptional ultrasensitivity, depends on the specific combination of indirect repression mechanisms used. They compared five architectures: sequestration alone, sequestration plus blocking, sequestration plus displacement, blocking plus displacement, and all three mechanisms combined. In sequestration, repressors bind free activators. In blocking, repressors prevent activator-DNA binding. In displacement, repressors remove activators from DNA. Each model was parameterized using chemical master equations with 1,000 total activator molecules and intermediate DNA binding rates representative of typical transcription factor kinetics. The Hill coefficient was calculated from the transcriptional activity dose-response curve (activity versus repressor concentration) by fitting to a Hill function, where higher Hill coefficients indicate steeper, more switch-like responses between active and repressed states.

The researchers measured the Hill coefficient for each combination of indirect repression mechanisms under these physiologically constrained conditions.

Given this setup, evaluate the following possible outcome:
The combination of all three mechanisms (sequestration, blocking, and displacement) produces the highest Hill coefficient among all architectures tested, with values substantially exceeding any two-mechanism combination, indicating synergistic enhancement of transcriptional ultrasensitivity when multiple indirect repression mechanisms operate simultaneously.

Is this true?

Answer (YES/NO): NO